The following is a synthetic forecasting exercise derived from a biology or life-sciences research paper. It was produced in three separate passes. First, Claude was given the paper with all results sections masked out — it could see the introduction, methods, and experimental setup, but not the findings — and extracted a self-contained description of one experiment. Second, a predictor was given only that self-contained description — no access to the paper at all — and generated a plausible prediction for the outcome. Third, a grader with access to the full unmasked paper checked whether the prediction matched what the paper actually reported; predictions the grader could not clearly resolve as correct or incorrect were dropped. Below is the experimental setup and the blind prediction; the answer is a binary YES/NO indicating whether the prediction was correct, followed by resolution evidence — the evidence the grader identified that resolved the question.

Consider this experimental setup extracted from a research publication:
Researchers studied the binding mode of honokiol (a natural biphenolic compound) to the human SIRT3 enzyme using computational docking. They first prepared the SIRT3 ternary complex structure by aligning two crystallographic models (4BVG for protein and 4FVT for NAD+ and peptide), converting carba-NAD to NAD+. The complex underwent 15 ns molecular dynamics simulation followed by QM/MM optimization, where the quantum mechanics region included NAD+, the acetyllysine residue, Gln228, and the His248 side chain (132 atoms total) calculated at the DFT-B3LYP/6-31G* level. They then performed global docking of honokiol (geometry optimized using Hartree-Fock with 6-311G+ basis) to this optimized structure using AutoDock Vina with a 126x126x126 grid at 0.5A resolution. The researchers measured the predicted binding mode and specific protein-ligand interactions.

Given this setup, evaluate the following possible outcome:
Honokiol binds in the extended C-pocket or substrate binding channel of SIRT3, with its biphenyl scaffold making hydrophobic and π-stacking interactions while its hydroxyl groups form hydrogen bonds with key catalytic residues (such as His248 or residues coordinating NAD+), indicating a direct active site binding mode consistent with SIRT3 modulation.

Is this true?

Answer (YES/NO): NO